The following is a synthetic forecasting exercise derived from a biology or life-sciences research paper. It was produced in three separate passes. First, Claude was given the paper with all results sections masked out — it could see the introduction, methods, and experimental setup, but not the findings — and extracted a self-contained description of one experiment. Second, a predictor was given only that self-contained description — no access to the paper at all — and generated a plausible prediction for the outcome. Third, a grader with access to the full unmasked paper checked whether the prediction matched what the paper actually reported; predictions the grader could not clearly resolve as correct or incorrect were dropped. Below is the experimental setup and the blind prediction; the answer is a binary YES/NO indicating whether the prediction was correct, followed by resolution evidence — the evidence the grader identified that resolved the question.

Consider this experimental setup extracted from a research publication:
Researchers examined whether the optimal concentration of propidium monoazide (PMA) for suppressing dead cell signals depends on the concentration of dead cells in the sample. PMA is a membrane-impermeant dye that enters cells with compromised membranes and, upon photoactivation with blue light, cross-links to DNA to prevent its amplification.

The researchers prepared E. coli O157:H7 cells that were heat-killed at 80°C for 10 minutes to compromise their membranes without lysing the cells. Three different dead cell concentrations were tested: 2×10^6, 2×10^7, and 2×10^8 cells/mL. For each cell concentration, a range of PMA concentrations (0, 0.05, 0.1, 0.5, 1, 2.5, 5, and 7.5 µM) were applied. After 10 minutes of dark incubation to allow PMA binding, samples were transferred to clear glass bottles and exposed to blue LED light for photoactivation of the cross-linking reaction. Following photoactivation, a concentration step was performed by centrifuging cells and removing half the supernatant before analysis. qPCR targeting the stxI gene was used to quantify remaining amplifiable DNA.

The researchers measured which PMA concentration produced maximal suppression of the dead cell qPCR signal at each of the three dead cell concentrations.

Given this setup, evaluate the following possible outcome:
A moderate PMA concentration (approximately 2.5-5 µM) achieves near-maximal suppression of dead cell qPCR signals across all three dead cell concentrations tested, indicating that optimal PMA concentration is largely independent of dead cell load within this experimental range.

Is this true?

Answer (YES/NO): NO